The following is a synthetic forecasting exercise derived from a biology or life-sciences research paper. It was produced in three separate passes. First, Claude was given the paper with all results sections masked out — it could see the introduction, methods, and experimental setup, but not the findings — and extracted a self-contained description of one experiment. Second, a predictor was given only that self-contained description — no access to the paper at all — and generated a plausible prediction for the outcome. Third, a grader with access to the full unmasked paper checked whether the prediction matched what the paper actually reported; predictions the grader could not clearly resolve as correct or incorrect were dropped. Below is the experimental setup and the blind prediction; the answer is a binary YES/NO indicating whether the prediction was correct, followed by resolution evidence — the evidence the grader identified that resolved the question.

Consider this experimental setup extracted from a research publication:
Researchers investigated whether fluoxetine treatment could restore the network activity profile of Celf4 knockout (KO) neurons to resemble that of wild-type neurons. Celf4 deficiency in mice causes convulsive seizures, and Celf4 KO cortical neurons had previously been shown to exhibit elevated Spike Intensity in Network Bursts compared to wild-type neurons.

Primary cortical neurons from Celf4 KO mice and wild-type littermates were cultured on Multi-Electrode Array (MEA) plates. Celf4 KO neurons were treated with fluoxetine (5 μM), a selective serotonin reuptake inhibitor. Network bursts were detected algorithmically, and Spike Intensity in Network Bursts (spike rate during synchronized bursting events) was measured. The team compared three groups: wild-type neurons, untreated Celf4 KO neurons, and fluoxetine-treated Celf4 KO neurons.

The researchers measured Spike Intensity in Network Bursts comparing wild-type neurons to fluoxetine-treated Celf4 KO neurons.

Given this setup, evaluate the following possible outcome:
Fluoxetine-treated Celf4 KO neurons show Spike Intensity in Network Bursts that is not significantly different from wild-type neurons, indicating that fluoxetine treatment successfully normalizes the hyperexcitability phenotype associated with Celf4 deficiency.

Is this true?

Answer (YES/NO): YES